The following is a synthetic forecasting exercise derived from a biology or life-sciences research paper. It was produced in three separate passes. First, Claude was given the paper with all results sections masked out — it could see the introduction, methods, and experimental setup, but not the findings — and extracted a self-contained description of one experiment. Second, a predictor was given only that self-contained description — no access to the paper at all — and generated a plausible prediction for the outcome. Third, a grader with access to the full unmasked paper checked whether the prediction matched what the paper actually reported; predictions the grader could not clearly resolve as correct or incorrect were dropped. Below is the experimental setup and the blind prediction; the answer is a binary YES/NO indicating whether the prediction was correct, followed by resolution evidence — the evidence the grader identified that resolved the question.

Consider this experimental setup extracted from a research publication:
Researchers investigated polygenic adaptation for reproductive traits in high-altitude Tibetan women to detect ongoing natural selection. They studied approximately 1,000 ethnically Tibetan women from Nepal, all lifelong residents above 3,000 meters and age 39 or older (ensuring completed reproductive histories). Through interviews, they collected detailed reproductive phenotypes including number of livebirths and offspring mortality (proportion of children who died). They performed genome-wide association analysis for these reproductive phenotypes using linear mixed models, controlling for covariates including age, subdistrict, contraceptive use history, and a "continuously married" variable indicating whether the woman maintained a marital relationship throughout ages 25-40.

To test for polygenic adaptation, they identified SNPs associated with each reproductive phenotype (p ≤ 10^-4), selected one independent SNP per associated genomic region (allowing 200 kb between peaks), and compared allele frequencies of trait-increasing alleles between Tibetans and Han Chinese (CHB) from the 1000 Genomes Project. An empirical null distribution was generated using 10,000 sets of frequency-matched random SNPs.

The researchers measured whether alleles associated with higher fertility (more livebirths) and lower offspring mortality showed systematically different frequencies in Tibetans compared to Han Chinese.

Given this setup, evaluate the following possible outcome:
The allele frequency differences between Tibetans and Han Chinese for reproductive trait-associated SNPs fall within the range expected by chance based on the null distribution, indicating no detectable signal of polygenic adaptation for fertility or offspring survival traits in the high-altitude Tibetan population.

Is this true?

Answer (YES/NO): NO